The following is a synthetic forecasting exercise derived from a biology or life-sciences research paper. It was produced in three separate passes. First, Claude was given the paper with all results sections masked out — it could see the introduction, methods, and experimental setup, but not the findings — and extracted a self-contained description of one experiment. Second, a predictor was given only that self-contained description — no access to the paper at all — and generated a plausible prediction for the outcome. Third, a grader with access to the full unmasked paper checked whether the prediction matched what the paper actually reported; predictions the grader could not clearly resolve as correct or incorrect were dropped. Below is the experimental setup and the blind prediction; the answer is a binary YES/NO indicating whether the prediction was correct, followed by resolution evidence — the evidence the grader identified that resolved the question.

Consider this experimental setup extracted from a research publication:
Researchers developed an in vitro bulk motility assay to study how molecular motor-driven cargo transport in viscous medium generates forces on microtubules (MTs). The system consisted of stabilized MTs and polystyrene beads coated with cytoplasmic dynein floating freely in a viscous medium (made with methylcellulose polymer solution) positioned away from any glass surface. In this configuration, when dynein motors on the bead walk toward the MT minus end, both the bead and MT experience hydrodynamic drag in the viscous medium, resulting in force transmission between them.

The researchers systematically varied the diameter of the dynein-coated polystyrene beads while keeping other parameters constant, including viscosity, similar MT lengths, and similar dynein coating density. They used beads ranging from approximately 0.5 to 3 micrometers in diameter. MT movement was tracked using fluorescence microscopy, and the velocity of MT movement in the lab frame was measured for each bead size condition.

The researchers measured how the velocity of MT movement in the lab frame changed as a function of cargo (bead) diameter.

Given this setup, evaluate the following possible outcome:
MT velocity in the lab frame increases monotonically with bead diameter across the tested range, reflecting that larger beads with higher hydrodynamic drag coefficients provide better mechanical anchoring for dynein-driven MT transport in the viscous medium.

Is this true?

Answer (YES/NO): YES